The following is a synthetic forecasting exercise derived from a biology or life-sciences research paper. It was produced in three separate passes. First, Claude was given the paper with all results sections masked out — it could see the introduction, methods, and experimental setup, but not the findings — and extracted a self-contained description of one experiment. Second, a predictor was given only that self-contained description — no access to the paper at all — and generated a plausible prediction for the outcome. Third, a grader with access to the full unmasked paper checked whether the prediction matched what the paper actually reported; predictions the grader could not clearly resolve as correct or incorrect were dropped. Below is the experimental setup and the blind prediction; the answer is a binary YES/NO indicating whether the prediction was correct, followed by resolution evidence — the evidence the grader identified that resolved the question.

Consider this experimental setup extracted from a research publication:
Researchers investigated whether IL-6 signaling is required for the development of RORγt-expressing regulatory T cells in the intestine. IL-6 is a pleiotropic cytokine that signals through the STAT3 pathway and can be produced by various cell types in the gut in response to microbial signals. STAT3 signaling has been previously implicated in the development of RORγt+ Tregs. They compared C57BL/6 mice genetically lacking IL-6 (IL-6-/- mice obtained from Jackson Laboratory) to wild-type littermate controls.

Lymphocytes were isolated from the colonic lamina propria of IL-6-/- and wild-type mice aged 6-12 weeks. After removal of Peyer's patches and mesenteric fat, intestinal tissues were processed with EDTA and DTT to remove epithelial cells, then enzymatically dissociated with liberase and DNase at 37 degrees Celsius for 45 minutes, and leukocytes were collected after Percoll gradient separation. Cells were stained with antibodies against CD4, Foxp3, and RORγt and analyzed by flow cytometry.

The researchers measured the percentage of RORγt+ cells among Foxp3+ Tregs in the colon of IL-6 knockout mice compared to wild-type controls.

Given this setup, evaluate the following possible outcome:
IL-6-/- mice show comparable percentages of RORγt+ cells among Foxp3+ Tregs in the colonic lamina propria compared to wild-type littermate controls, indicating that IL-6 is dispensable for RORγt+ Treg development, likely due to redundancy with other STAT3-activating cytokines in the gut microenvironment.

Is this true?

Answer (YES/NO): NO